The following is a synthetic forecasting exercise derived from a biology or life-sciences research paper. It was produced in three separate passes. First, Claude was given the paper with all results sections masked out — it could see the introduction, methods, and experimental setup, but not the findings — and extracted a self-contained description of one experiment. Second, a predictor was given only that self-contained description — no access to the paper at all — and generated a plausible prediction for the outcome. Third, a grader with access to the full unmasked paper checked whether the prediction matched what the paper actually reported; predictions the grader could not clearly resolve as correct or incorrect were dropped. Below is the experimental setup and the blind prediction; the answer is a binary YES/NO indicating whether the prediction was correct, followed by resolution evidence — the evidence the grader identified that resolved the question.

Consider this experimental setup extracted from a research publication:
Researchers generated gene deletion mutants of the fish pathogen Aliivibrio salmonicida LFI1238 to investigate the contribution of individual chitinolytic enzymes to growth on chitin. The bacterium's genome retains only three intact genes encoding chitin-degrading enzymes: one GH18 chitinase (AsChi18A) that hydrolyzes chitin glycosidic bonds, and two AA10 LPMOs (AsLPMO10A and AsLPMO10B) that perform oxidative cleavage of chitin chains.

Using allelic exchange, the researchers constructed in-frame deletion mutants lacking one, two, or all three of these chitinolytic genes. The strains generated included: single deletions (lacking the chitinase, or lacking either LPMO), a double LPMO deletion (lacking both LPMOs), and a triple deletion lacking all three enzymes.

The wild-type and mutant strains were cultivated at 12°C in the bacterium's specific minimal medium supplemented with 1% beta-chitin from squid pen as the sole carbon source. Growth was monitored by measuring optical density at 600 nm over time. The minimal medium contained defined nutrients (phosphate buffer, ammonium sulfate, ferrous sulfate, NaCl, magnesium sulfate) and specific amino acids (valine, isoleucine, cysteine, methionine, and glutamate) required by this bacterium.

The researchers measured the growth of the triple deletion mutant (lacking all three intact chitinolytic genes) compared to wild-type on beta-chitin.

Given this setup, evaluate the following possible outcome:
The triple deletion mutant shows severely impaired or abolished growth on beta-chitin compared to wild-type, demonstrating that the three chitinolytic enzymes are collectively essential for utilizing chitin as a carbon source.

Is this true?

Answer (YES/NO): NO